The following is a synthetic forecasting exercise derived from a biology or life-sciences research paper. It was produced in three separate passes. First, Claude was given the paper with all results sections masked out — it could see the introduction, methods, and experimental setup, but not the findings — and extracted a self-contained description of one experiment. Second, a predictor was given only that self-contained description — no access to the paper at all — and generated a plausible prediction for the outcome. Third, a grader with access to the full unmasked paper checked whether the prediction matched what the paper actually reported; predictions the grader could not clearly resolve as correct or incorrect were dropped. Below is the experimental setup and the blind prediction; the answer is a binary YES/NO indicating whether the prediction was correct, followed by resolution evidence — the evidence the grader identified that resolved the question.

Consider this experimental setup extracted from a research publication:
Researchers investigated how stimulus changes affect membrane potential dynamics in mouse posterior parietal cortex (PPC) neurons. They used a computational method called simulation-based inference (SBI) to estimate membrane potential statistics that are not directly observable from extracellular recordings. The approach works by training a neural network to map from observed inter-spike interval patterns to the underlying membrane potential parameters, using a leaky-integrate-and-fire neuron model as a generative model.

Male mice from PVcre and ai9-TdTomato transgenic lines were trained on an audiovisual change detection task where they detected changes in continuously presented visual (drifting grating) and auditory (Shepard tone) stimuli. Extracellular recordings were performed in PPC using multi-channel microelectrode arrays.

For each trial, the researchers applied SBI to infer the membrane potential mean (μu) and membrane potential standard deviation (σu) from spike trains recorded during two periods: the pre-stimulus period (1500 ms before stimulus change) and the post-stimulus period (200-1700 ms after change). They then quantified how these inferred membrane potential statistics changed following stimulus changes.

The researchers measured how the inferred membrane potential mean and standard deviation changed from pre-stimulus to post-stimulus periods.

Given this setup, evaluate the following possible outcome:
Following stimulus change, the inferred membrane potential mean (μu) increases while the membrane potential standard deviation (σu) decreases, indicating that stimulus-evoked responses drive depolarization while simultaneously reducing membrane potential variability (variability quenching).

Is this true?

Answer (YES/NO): YES